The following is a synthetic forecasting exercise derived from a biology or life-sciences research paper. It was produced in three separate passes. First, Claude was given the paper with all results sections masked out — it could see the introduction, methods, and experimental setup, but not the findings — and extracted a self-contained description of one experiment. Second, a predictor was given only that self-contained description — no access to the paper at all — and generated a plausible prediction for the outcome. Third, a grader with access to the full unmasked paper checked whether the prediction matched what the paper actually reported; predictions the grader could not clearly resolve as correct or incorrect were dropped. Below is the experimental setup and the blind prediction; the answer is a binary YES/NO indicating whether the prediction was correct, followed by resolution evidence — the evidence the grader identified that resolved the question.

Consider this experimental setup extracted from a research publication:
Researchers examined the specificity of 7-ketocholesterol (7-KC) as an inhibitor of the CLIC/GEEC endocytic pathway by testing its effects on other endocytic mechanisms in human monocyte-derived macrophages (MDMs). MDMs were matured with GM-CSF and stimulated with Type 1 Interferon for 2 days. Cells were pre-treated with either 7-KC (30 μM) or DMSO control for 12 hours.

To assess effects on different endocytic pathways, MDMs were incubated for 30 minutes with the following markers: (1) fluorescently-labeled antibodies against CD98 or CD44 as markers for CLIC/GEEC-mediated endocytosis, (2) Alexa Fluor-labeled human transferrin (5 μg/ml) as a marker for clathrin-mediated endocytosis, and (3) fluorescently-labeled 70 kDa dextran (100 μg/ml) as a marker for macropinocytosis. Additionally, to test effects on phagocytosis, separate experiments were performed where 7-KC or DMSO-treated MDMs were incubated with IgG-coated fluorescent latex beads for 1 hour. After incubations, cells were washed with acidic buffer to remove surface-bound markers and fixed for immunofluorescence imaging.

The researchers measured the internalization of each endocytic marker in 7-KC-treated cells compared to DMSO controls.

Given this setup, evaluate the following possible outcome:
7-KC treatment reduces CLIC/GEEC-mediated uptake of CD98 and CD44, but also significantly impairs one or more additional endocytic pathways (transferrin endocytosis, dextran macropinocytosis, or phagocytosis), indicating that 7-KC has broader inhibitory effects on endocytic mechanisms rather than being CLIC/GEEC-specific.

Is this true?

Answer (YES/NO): NO